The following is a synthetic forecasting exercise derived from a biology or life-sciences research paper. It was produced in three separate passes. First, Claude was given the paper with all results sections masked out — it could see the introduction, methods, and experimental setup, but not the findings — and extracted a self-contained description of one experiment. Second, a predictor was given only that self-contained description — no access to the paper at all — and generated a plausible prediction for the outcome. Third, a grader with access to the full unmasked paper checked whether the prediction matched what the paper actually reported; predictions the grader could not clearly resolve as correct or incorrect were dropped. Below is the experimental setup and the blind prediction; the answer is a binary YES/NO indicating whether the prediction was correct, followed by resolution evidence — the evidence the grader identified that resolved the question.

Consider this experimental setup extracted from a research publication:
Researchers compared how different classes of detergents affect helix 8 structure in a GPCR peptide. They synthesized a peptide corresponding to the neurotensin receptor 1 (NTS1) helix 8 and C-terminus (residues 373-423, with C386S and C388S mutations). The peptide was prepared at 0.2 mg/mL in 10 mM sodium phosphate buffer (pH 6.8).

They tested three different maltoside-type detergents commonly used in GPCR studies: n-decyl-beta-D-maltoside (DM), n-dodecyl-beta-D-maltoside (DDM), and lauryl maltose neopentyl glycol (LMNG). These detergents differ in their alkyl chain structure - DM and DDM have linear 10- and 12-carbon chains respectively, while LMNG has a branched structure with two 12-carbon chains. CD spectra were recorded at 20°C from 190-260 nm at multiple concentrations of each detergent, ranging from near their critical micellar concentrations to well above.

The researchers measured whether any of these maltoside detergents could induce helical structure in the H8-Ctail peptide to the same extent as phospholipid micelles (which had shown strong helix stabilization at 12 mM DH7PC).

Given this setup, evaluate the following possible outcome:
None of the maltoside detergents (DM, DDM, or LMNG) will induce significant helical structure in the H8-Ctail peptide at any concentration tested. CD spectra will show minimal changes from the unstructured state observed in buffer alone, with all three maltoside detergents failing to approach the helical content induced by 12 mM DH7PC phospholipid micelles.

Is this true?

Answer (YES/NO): NO